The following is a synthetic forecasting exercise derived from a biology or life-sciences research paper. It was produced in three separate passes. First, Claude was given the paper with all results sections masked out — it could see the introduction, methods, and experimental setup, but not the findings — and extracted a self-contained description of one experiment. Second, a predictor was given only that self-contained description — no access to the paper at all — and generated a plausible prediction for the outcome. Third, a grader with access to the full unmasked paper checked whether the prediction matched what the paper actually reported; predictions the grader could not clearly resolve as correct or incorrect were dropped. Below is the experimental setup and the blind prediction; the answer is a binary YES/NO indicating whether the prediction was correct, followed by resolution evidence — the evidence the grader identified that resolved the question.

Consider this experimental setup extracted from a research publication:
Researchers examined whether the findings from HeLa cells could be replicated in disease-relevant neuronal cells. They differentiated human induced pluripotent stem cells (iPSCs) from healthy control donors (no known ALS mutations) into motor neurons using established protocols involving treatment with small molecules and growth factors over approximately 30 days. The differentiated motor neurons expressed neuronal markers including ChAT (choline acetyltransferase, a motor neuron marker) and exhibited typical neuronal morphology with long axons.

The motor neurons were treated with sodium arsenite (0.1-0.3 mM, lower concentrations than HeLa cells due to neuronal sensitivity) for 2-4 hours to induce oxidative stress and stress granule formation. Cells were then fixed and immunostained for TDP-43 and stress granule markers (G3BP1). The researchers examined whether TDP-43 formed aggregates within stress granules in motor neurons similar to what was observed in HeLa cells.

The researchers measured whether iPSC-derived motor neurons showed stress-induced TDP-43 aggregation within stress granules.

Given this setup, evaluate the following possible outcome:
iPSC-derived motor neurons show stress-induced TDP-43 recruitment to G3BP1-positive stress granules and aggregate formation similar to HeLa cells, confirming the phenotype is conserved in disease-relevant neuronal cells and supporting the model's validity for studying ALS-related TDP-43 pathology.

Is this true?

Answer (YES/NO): YES